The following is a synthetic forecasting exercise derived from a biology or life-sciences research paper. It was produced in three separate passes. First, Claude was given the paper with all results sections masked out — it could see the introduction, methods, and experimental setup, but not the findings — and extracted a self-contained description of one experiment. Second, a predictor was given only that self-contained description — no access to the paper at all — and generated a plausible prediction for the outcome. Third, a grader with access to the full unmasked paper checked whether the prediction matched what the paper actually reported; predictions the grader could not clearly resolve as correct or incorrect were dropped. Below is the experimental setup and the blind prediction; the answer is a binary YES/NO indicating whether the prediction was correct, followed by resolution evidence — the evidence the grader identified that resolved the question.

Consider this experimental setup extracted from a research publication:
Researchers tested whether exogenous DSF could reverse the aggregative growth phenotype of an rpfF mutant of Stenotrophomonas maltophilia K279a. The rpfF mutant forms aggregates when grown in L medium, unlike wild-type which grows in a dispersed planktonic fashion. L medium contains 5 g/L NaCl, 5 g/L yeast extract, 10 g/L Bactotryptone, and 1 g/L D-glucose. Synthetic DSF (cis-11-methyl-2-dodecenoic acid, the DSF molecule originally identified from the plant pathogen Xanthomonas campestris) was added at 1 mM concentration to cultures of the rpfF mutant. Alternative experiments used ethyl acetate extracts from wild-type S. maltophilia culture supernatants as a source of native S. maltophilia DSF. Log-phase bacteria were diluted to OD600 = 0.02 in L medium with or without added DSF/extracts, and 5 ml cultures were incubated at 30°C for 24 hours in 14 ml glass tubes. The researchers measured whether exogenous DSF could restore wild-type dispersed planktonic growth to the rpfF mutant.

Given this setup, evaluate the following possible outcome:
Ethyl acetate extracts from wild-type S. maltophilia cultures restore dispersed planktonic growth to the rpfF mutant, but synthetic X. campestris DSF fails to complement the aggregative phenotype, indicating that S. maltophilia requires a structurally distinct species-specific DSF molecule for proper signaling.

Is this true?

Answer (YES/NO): NO